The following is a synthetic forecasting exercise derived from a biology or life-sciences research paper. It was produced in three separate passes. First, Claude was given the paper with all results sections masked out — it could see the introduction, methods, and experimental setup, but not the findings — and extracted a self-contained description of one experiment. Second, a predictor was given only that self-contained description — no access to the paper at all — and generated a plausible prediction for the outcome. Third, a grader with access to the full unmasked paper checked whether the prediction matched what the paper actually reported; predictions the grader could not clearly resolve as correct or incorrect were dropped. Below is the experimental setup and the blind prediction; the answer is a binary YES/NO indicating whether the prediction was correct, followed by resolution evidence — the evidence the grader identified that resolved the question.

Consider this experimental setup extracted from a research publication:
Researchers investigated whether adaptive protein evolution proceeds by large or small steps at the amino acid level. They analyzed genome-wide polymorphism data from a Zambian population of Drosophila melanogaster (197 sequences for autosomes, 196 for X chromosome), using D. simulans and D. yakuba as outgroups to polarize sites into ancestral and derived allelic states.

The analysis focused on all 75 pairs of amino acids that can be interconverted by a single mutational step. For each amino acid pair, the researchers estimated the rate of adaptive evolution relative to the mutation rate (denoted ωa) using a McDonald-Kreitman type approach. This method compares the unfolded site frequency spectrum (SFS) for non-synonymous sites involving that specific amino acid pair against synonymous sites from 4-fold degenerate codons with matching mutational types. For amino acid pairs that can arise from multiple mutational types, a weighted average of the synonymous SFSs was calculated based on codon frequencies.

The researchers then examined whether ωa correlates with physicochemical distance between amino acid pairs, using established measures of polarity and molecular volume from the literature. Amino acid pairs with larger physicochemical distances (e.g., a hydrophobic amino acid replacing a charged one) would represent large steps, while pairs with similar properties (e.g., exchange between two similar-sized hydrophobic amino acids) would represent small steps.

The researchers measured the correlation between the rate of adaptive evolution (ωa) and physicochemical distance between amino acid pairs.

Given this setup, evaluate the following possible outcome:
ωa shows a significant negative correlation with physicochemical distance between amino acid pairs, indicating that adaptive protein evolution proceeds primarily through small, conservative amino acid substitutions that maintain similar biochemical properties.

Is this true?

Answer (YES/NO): YES